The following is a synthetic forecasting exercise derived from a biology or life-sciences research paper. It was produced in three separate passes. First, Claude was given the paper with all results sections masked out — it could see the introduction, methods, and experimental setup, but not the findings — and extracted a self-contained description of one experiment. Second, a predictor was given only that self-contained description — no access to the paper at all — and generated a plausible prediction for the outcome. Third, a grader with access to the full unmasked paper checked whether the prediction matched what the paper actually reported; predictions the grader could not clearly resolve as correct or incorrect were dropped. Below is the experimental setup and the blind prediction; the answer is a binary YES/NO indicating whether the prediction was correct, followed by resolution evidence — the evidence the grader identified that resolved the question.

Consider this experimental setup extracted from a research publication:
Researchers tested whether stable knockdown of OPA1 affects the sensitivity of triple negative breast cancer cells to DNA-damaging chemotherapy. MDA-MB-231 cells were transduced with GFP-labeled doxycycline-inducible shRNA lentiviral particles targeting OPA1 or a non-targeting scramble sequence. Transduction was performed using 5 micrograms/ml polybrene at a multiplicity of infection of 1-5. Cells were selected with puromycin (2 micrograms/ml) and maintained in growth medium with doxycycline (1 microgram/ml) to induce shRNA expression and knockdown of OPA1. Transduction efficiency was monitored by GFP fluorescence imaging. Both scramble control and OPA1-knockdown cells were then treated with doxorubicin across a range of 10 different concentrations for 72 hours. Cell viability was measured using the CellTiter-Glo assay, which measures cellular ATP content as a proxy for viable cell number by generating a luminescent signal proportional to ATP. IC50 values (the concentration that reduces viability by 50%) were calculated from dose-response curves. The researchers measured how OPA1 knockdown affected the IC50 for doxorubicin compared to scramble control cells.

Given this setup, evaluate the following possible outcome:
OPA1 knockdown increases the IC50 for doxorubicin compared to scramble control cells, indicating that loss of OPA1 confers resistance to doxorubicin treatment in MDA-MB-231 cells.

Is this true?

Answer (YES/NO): NO